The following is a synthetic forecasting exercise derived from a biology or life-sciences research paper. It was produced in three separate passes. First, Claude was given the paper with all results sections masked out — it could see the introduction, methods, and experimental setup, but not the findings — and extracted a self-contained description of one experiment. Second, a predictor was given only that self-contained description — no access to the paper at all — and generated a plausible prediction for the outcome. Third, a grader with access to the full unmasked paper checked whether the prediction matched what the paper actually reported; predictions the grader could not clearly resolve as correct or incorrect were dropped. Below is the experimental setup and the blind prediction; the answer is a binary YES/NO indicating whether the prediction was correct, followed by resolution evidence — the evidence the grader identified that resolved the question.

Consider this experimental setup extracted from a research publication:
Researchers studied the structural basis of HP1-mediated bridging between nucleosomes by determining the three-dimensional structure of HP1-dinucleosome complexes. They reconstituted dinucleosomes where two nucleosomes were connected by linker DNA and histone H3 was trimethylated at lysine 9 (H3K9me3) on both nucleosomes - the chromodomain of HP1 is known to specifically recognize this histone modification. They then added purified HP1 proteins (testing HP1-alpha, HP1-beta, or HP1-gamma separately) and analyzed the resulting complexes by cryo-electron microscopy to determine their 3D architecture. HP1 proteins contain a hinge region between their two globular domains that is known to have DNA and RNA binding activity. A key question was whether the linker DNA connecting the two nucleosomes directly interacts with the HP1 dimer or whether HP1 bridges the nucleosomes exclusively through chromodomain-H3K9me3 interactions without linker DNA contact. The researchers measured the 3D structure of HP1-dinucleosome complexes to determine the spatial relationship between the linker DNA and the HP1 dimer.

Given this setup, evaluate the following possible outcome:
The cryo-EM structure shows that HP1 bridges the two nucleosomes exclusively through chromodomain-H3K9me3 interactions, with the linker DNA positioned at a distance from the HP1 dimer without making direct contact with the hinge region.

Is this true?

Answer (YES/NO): YES